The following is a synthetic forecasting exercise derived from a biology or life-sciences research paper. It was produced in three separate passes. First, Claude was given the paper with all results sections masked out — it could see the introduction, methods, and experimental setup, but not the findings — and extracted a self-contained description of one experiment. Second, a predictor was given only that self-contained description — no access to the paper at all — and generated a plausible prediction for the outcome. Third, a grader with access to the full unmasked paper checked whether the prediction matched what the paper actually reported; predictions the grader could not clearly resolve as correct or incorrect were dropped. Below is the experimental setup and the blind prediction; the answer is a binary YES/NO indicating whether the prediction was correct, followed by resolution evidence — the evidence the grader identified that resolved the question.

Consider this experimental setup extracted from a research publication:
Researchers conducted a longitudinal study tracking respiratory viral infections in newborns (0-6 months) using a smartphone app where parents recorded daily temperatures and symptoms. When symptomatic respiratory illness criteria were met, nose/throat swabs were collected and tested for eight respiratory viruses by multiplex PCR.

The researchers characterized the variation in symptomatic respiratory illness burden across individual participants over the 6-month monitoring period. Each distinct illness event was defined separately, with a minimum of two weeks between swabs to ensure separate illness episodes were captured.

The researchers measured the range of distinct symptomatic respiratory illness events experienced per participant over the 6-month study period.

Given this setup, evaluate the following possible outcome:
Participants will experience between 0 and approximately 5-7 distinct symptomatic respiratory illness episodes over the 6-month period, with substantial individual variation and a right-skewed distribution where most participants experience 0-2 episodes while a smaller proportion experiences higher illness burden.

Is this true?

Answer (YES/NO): NO